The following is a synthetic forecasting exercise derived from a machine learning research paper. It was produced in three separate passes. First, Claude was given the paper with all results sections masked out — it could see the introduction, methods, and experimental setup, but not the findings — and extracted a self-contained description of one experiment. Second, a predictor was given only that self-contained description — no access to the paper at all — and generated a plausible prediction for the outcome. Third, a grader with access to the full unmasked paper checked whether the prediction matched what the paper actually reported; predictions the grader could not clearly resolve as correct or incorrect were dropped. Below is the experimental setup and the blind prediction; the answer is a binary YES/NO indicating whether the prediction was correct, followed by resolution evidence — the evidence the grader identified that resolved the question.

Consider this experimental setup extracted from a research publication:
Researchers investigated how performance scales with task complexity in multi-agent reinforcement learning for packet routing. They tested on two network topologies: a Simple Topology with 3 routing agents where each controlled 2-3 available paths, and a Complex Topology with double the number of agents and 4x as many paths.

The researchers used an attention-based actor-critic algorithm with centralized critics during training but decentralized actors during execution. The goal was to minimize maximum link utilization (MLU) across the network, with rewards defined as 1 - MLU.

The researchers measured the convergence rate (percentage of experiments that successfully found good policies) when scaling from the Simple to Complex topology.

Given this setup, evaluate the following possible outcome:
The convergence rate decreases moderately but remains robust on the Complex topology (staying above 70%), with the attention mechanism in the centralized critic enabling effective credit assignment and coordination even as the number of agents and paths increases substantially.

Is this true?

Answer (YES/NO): NO